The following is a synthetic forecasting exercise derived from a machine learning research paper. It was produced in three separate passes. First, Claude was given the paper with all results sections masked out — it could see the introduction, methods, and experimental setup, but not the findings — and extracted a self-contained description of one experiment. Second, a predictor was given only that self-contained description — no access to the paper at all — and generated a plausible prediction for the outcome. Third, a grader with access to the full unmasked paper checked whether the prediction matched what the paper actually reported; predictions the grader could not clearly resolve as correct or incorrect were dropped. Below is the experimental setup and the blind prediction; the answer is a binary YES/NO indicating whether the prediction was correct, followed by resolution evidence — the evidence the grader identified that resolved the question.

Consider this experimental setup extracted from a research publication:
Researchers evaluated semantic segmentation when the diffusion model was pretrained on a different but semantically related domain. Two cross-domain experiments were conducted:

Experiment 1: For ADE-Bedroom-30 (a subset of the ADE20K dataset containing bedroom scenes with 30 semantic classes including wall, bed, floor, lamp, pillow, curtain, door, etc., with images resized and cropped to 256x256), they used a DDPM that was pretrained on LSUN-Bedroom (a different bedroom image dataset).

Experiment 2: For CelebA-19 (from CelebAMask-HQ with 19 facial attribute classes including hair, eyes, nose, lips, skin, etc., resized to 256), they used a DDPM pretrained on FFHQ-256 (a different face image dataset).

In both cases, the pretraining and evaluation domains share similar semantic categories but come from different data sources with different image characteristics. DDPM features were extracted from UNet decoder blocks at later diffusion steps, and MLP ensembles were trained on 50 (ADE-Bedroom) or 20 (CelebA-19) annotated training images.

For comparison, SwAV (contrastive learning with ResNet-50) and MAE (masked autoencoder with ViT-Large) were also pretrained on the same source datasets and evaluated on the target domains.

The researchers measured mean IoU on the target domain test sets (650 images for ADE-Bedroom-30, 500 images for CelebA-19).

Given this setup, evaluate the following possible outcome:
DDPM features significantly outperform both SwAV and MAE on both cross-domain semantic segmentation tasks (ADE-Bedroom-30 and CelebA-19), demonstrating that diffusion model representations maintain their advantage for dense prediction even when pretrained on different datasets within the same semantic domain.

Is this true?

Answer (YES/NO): YES